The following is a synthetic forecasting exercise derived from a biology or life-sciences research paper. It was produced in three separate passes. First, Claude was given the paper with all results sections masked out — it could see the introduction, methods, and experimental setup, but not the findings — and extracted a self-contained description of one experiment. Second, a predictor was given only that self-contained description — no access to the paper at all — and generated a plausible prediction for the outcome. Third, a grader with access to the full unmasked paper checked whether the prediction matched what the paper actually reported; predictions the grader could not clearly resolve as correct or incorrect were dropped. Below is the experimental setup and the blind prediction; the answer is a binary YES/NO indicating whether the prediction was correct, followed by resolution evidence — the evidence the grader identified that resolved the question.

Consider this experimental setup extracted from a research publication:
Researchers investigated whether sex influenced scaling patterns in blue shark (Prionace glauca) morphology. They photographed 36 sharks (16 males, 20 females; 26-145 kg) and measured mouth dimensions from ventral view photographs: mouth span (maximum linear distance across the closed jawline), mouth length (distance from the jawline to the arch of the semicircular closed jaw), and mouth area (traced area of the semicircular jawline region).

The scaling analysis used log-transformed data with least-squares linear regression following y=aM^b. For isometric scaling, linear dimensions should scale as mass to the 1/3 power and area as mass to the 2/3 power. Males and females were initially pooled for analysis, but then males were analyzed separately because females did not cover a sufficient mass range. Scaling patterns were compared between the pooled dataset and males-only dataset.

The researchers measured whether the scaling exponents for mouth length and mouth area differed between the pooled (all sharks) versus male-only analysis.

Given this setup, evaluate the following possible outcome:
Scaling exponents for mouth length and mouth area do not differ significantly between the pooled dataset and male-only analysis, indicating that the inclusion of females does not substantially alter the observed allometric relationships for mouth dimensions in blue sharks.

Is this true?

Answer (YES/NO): NO